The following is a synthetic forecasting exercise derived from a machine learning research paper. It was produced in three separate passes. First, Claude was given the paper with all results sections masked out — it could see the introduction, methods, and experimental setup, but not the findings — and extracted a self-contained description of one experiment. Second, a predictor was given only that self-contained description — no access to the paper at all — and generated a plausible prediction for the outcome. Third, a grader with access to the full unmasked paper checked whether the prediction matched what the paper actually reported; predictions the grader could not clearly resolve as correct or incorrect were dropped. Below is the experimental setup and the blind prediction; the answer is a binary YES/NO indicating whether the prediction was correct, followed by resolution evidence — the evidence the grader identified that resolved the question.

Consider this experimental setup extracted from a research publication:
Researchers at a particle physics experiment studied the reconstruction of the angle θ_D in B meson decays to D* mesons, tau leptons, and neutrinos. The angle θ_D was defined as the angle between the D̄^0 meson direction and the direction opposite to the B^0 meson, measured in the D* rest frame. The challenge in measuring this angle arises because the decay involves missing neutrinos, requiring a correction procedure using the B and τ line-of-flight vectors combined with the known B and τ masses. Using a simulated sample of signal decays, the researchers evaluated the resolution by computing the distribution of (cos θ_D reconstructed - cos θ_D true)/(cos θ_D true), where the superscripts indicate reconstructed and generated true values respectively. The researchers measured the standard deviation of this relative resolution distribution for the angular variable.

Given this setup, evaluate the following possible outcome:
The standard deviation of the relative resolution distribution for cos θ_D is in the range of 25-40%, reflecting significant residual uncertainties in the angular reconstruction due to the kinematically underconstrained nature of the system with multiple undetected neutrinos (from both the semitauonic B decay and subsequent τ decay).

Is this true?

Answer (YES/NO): NO